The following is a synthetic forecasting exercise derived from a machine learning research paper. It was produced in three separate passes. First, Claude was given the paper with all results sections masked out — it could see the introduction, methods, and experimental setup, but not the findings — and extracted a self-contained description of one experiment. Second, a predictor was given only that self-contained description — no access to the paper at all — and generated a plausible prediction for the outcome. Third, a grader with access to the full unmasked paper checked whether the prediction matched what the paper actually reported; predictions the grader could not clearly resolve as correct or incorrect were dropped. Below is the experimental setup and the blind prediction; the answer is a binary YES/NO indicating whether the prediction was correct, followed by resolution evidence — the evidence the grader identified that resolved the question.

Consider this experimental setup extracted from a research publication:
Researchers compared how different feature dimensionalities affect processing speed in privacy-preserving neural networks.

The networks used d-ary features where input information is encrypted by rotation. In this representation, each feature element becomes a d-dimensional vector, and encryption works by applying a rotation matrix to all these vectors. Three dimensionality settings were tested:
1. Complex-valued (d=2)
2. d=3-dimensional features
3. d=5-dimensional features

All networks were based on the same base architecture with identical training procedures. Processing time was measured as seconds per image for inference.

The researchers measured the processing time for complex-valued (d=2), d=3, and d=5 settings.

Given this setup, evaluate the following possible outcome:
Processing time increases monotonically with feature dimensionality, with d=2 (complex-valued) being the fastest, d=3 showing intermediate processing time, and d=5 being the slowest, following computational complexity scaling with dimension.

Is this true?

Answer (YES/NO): YES